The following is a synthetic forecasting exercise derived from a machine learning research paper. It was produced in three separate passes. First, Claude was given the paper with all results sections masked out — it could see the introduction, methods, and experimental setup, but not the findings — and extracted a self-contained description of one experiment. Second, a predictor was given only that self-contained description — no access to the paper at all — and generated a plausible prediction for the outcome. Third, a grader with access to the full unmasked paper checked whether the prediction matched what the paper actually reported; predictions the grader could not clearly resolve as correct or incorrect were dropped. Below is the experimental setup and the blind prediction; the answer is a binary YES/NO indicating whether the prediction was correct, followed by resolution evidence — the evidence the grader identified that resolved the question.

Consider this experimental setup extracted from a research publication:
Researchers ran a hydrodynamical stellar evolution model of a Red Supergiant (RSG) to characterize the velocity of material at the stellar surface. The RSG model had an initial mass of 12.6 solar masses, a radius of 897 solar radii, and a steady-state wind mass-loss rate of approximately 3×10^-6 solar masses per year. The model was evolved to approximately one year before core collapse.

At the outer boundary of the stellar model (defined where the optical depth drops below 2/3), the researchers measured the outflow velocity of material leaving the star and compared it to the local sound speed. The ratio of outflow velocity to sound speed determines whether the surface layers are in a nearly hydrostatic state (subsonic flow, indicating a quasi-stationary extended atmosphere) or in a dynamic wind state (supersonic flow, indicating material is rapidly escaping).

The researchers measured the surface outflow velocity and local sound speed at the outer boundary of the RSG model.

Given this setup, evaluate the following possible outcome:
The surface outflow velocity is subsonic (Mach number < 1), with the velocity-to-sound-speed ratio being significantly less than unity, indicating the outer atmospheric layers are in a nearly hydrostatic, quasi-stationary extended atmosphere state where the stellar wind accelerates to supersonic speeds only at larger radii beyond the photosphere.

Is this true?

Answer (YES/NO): YES